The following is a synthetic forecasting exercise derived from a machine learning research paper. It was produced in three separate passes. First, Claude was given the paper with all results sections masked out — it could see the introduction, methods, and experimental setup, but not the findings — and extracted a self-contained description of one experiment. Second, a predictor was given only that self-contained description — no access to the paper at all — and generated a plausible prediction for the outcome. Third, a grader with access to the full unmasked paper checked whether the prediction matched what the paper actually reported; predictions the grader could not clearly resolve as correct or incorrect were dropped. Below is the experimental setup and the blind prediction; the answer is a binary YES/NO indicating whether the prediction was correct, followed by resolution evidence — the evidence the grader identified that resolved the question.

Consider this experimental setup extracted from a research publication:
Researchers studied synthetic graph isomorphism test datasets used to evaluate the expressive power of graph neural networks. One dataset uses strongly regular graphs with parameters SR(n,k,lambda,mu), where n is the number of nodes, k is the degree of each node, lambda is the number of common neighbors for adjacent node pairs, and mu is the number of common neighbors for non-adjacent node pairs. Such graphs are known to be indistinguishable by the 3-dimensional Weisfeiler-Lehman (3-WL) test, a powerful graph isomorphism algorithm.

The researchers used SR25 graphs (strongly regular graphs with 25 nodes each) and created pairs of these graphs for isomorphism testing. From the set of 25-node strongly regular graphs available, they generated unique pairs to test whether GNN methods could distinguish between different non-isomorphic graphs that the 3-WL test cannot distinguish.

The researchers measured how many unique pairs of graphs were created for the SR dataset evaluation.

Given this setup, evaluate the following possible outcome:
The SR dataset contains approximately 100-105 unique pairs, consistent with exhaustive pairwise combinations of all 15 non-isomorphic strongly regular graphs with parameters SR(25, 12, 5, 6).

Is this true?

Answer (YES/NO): YES